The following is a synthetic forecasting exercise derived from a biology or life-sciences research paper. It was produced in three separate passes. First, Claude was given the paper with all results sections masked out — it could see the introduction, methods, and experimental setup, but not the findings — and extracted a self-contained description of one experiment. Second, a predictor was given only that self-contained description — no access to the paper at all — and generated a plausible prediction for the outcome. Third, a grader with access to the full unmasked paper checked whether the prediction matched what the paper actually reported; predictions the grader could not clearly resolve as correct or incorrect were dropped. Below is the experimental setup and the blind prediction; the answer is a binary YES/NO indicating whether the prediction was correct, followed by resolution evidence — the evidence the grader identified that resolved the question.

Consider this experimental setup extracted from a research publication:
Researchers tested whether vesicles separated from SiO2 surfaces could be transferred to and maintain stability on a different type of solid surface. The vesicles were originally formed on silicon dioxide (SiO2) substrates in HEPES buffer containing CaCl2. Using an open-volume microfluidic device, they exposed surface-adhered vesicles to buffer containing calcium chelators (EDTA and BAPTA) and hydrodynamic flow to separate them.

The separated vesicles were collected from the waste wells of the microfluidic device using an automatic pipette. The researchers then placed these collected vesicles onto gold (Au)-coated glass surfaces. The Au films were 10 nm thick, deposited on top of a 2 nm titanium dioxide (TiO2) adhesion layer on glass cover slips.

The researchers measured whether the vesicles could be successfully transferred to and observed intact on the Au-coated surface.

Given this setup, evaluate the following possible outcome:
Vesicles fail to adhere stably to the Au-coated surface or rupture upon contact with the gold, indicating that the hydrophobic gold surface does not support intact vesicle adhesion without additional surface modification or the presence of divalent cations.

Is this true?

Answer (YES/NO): NO